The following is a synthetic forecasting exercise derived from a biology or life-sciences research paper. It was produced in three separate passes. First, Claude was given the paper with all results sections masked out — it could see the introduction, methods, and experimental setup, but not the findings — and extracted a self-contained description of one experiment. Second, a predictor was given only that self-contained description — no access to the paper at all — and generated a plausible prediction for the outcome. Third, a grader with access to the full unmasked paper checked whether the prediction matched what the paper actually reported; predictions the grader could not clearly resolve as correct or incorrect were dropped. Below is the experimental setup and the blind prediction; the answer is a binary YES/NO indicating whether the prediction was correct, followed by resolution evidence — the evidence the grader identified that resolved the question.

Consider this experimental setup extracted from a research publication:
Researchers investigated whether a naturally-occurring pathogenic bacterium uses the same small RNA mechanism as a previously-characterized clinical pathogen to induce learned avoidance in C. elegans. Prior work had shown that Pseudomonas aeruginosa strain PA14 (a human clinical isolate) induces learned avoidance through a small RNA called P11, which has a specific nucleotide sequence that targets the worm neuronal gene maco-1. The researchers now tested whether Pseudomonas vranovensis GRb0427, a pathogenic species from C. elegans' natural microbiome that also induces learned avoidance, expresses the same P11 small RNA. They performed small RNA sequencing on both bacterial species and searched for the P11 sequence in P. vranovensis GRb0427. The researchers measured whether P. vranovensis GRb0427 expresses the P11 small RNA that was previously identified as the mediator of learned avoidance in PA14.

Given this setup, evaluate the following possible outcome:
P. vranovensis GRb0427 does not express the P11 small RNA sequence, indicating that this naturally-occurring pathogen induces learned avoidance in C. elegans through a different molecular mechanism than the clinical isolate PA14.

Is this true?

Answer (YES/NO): YES